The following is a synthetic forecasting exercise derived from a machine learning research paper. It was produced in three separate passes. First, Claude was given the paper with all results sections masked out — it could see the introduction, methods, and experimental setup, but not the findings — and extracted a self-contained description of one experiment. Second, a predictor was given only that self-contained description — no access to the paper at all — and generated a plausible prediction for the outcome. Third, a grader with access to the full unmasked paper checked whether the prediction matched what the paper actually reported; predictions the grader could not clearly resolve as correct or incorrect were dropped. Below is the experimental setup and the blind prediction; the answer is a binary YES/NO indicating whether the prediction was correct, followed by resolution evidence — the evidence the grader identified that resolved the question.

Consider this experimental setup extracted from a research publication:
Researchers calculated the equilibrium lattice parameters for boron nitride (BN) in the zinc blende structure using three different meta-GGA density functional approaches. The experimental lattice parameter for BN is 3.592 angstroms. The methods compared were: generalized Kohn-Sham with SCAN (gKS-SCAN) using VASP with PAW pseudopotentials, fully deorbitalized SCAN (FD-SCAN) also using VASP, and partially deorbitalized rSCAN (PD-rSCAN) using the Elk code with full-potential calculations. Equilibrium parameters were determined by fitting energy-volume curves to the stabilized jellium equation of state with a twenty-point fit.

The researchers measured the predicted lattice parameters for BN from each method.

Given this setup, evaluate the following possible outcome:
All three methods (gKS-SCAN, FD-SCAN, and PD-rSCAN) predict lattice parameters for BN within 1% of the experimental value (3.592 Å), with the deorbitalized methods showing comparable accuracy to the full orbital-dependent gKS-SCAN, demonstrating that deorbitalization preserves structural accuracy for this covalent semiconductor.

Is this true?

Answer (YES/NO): YES